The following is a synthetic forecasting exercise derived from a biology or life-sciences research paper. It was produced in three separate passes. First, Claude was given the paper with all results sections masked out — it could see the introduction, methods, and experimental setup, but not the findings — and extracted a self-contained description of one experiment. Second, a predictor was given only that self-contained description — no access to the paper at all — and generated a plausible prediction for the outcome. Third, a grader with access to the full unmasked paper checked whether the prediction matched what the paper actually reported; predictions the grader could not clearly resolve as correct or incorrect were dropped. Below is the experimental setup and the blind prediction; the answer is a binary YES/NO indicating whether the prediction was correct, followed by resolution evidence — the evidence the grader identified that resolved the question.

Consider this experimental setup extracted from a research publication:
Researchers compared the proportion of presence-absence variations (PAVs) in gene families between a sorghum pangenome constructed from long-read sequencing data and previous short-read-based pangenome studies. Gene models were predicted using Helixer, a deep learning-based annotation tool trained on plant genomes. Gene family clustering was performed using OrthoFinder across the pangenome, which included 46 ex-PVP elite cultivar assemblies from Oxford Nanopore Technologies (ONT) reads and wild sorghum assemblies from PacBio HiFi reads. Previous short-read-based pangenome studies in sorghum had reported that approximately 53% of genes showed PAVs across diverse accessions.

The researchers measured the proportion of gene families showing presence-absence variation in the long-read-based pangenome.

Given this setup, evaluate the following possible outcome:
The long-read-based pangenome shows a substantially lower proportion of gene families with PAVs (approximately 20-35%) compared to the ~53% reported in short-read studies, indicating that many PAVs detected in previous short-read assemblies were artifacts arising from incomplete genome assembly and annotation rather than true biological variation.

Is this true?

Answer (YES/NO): YES